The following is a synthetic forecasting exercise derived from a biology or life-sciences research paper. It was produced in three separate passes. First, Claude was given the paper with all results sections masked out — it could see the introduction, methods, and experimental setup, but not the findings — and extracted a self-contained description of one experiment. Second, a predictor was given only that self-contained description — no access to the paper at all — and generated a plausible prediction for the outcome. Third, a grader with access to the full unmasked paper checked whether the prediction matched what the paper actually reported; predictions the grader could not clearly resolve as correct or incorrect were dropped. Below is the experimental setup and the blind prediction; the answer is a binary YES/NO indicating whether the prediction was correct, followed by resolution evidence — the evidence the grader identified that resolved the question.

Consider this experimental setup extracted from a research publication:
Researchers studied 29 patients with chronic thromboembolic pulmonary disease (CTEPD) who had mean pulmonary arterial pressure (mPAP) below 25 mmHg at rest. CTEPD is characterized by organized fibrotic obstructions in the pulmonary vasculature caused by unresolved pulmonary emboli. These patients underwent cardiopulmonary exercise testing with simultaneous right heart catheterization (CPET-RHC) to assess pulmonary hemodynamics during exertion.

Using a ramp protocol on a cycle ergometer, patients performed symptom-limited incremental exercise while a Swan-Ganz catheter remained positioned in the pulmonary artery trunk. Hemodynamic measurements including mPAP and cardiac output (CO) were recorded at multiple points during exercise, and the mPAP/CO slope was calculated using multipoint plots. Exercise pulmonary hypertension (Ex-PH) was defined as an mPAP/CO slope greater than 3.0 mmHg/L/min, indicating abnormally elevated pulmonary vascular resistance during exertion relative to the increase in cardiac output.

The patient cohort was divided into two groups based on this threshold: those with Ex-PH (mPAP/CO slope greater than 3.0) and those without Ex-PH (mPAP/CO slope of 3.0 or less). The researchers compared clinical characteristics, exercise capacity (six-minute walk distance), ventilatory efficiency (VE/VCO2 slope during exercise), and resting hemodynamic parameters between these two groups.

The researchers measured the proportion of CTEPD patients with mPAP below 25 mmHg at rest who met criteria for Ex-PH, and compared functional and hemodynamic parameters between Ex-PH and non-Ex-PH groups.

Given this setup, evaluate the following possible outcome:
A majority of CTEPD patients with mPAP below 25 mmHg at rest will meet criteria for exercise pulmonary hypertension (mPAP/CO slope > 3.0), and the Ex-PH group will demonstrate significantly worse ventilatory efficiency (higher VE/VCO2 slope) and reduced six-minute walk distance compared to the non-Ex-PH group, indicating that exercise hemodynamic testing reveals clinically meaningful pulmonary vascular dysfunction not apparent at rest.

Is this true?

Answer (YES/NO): NO